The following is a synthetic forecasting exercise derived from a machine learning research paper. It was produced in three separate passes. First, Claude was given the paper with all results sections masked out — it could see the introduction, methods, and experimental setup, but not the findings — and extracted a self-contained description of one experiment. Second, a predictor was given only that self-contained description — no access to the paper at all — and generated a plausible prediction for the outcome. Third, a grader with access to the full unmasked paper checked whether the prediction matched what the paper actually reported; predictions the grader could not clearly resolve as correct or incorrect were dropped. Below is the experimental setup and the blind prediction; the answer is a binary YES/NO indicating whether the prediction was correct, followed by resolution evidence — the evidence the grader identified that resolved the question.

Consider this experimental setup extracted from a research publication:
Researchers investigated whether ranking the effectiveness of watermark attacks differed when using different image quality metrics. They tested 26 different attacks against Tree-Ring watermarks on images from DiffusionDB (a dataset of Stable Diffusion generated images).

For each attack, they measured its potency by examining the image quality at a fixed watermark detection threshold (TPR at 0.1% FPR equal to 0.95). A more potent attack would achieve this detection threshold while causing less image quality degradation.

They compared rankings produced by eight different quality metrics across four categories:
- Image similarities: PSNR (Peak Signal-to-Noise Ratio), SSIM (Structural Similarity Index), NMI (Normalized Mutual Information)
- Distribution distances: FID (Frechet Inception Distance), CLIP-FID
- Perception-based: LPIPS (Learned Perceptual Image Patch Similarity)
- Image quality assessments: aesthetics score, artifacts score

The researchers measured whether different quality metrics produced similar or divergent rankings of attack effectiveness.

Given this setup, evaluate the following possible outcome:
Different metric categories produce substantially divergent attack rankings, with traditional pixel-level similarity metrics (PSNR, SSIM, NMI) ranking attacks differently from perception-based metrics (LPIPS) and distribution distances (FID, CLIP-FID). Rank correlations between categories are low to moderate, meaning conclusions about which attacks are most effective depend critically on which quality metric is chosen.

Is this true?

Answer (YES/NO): NO